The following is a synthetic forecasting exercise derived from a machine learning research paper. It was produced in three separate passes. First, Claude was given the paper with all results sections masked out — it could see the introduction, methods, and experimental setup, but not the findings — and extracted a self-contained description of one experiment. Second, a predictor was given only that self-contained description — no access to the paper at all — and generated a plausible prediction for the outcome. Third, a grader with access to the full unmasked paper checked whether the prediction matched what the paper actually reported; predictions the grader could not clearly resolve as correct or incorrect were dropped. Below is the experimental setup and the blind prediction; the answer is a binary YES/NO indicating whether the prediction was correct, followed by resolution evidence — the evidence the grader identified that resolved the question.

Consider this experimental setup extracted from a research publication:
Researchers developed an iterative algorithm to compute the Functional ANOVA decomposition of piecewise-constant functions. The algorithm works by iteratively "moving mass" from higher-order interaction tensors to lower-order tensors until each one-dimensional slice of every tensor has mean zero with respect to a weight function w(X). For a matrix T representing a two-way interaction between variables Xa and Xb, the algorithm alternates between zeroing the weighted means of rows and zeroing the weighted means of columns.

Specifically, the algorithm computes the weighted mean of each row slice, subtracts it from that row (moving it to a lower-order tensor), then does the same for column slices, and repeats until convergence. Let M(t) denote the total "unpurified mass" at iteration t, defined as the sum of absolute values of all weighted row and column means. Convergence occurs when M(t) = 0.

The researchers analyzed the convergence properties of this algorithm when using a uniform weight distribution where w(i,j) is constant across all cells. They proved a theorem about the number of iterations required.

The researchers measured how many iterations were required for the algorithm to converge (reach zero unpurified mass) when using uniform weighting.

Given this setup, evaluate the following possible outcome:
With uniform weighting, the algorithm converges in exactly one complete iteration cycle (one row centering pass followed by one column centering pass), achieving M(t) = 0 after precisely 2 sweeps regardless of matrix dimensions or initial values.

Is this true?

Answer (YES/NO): YES